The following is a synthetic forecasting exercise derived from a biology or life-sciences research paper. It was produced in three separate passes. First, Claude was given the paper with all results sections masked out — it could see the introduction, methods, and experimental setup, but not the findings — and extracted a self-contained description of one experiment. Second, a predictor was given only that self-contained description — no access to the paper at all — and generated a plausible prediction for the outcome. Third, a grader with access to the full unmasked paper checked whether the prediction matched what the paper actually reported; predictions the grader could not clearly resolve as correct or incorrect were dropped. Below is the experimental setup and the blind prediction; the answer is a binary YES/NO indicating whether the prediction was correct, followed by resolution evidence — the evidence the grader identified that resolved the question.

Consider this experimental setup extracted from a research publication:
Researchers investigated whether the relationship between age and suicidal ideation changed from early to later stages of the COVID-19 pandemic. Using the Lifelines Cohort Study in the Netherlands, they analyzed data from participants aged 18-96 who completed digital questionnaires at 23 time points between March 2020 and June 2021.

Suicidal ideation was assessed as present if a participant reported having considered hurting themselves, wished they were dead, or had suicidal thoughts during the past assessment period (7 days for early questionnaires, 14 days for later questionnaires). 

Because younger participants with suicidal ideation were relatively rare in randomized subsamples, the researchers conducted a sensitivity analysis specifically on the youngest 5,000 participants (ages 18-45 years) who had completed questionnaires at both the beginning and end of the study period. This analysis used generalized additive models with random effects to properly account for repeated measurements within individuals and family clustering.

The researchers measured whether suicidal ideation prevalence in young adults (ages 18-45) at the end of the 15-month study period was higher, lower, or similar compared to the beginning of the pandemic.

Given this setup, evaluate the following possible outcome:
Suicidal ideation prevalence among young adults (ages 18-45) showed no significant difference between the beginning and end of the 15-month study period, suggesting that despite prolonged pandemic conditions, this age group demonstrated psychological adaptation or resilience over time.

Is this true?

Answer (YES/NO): NO